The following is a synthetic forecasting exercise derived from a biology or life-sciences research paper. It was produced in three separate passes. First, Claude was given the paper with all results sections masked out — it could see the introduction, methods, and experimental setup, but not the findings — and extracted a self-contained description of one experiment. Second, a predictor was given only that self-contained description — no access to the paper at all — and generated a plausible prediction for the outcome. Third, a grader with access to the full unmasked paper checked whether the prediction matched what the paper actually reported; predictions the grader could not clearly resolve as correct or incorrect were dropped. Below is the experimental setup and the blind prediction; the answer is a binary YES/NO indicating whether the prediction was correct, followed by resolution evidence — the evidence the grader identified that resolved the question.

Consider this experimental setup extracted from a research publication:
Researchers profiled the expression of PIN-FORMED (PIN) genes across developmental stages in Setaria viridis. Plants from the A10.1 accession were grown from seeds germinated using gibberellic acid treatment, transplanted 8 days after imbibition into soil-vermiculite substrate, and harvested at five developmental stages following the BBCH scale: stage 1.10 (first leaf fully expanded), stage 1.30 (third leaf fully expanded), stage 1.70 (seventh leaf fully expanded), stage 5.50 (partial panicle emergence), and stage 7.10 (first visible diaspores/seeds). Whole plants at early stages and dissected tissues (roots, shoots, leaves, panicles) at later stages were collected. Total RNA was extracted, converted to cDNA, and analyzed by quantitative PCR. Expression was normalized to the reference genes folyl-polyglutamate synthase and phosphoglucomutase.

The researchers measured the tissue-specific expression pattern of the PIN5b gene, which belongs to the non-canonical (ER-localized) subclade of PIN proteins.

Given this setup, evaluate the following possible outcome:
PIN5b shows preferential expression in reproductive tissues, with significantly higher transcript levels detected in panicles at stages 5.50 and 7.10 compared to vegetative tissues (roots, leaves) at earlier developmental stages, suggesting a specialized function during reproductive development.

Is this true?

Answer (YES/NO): NO